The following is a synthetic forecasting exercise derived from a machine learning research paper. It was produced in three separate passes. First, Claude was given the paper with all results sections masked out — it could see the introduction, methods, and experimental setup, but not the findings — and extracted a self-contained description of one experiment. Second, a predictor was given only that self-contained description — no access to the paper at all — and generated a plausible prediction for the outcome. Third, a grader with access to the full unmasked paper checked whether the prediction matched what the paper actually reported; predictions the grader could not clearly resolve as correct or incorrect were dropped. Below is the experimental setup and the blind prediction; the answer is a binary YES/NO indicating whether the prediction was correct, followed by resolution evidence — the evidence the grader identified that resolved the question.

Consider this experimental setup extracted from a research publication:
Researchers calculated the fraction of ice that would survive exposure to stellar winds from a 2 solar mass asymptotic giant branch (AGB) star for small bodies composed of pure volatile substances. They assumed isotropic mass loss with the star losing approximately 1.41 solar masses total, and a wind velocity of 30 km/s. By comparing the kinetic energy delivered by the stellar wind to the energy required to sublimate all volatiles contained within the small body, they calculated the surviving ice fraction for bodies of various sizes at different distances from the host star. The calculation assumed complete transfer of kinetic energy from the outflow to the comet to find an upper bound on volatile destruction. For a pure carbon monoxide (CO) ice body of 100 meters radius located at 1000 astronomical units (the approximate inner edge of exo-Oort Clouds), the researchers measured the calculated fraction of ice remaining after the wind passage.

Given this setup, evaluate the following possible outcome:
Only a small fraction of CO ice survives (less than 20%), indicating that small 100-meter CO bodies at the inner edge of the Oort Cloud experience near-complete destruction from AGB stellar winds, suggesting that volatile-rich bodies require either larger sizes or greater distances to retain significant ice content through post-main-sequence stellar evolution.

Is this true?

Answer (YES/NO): NO